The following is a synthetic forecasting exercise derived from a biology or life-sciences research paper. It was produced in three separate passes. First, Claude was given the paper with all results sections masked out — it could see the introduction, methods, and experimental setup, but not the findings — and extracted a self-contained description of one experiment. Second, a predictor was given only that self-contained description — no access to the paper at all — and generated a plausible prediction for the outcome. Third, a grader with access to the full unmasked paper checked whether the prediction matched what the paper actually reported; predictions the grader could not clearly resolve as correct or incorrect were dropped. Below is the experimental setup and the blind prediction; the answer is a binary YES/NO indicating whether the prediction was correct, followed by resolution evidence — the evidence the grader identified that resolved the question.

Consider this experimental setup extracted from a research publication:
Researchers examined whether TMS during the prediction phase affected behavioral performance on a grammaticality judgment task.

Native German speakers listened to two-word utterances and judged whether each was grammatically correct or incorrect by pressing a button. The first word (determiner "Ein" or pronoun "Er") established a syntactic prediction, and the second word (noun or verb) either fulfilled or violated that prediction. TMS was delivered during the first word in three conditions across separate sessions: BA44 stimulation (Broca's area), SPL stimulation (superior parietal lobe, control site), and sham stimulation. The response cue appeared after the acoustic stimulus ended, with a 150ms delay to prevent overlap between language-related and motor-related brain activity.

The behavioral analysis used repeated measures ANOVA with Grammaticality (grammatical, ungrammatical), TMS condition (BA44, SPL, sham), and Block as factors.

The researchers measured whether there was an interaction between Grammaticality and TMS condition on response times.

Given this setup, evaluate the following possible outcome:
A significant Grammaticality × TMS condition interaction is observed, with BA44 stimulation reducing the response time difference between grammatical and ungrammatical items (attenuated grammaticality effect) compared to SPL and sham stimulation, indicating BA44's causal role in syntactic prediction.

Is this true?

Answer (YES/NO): NO